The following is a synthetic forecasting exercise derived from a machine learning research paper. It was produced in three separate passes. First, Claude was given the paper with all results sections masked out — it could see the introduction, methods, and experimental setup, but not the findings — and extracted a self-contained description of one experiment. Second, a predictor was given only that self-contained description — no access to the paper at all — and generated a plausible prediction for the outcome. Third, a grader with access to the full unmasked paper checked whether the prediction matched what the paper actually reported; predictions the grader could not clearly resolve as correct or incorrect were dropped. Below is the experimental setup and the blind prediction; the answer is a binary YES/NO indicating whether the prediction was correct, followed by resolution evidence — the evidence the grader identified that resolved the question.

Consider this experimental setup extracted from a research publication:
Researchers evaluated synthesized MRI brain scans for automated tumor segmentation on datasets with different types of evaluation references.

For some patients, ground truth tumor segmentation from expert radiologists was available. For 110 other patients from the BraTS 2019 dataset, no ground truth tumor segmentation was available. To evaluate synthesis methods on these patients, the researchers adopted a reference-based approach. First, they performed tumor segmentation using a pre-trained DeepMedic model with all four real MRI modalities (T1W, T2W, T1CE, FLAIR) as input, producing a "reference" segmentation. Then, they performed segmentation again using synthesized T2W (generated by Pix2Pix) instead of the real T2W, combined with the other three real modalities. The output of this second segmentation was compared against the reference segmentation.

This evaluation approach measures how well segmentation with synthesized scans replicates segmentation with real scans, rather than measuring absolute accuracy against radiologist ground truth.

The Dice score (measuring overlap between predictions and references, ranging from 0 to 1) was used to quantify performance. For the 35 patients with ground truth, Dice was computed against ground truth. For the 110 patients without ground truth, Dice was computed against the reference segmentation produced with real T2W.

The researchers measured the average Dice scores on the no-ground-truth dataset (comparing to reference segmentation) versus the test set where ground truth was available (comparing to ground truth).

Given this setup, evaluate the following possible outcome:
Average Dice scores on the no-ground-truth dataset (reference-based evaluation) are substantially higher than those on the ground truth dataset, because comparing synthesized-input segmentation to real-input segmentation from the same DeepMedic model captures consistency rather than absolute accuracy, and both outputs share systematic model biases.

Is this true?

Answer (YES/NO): YES